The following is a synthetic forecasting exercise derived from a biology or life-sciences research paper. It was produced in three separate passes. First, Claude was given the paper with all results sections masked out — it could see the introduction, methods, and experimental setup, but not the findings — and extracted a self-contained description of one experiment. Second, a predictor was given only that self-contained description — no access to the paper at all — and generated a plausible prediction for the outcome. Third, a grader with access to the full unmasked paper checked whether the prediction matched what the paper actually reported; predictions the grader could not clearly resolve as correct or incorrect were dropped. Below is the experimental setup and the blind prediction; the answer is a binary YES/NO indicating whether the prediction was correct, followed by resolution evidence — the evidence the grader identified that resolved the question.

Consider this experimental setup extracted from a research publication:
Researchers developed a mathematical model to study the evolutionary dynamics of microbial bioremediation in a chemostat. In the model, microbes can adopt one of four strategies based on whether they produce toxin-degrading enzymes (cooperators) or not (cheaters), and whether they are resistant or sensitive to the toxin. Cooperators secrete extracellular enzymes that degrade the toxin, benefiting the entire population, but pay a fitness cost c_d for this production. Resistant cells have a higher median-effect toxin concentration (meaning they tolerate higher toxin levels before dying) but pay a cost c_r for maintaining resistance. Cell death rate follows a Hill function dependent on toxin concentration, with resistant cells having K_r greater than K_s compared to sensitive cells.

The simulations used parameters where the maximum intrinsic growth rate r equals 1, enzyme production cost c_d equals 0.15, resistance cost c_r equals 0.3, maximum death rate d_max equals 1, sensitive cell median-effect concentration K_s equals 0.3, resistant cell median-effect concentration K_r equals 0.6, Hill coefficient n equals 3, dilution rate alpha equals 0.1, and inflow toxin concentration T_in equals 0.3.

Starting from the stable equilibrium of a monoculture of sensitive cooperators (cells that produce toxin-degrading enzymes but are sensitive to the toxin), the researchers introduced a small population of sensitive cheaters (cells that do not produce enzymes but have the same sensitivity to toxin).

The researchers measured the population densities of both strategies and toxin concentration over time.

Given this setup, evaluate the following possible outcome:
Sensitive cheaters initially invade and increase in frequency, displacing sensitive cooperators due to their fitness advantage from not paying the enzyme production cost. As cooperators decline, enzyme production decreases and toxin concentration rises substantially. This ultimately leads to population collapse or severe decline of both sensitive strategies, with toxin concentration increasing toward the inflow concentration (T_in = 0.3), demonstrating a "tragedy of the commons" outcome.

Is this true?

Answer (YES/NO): NO